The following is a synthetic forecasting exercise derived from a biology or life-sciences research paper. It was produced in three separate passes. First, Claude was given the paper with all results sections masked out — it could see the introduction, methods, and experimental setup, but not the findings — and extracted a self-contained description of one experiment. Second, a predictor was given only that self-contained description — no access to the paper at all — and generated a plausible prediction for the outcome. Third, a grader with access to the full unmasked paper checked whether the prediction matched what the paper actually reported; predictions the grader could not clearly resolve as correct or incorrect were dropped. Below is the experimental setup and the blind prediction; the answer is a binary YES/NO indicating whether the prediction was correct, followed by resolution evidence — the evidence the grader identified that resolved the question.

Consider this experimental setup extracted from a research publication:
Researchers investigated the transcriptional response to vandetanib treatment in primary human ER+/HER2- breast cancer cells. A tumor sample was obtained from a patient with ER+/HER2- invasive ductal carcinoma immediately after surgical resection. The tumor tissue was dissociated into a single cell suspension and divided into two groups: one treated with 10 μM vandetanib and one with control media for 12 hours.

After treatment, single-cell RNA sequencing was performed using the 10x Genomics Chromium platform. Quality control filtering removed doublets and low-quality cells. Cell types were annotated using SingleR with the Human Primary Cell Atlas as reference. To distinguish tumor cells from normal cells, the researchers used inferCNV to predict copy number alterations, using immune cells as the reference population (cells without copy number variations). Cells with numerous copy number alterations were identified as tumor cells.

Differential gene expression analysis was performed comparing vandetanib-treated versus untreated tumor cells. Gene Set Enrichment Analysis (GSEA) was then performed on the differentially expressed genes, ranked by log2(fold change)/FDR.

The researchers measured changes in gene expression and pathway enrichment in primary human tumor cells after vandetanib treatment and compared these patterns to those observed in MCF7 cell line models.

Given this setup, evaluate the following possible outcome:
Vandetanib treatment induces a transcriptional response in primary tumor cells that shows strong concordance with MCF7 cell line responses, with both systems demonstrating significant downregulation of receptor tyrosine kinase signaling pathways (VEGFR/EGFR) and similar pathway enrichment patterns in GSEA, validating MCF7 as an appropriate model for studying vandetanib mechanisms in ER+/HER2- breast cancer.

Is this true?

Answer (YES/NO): NO